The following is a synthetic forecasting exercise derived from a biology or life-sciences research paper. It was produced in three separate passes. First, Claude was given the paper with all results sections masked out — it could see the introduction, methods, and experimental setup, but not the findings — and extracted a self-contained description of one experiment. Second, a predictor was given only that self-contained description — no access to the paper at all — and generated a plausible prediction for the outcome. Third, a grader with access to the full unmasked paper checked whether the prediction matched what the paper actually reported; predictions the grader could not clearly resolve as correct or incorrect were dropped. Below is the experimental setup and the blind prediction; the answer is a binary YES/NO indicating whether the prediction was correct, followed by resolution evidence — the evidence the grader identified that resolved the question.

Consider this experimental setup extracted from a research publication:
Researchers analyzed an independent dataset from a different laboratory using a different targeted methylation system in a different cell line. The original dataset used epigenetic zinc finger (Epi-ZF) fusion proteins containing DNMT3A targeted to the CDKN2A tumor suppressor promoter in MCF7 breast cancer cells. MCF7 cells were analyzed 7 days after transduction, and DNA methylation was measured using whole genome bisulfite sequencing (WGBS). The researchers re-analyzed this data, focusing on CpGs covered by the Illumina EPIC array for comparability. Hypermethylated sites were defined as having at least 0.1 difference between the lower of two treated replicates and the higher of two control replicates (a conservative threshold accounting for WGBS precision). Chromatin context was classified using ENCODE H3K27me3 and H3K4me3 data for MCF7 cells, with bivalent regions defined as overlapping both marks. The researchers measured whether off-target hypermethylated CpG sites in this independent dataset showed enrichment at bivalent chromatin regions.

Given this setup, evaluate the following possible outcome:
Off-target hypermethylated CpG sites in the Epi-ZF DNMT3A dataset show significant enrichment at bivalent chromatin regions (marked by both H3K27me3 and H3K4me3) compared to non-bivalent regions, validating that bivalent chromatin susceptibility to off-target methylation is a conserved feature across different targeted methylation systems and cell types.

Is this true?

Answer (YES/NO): YES